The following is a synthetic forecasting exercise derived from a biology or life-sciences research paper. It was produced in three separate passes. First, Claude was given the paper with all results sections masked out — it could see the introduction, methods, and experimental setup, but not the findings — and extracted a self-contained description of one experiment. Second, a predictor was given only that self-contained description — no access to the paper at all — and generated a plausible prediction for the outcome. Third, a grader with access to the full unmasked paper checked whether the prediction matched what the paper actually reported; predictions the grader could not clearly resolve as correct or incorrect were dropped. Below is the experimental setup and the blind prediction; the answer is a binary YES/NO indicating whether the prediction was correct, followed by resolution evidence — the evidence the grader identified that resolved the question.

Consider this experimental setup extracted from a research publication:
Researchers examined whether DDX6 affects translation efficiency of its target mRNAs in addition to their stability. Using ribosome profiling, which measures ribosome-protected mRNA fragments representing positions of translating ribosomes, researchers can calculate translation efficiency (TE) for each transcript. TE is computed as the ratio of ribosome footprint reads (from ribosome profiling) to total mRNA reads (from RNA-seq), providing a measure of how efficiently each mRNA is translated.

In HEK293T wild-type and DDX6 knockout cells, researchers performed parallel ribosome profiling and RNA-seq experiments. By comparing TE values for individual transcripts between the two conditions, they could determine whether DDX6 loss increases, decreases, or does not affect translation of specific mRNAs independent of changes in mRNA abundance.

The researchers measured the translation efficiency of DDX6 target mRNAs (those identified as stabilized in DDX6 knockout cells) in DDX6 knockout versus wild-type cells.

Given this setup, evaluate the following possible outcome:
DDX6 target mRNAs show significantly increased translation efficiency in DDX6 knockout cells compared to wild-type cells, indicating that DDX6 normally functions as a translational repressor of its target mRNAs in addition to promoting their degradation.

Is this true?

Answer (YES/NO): YES